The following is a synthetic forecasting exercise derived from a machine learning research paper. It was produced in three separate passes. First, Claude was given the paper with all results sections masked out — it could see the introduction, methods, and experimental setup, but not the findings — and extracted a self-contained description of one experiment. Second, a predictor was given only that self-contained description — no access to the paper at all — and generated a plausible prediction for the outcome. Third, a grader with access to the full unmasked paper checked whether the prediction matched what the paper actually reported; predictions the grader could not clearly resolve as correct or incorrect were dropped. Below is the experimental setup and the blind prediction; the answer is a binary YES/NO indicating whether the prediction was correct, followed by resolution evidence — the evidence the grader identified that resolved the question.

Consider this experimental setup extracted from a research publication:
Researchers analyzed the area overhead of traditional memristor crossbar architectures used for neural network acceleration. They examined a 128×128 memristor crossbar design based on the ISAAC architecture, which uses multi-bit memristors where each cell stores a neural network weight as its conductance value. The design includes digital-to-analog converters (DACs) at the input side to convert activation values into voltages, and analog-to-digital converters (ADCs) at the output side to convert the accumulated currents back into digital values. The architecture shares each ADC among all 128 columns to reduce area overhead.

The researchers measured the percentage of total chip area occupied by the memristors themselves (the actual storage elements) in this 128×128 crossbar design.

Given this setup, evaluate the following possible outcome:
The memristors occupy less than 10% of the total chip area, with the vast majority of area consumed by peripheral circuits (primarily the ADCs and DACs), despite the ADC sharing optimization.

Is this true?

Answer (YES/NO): YES